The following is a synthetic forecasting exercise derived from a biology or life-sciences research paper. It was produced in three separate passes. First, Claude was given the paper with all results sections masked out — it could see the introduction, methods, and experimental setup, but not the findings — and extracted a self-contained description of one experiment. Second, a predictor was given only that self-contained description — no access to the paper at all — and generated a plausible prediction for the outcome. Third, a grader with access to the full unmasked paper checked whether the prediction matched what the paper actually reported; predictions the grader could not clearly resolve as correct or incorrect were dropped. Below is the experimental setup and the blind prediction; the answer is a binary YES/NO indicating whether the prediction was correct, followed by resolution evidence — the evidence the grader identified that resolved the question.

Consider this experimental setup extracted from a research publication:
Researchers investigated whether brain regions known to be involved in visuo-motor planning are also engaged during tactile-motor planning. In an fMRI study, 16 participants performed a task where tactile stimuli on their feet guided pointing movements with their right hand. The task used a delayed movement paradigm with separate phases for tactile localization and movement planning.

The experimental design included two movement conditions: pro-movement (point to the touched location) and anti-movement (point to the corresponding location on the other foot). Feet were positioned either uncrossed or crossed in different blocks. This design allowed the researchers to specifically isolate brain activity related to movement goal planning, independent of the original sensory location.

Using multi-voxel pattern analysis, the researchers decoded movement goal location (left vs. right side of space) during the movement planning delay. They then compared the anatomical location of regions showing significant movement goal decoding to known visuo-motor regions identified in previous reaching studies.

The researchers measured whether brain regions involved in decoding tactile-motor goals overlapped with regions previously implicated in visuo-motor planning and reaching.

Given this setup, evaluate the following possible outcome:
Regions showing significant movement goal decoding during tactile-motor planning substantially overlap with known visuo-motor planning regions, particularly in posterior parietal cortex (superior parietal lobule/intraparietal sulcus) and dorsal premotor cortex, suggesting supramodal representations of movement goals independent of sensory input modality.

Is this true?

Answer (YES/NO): YES